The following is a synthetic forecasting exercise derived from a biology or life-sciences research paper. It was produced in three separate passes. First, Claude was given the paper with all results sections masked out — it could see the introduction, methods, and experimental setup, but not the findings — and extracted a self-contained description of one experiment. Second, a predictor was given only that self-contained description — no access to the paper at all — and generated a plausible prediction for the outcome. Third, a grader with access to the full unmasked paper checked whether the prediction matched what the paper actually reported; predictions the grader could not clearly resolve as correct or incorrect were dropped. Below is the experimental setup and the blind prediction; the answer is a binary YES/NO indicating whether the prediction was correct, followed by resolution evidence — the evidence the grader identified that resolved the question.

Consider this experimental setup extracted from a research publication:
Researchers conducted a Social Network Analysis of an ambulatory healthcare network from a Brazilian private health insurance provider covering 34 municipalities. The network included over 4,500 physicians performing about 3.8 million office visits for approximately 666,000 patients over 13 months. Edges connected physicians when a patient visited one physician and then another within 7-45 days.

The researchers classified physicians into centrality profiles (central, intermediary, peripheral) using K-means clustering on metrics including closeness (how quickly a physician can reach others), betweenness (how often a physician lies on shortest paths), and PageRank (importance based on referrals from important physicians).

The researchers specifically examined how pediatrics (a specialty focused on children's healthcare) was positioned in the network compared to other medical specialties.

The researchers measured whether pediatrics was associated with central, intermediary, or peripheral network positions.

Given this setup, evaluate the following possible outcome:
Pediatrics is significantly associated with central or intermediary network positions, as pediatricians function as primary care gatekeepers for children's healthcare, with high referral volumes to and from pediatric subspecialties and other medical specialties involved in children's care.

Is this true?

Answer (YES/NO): NO